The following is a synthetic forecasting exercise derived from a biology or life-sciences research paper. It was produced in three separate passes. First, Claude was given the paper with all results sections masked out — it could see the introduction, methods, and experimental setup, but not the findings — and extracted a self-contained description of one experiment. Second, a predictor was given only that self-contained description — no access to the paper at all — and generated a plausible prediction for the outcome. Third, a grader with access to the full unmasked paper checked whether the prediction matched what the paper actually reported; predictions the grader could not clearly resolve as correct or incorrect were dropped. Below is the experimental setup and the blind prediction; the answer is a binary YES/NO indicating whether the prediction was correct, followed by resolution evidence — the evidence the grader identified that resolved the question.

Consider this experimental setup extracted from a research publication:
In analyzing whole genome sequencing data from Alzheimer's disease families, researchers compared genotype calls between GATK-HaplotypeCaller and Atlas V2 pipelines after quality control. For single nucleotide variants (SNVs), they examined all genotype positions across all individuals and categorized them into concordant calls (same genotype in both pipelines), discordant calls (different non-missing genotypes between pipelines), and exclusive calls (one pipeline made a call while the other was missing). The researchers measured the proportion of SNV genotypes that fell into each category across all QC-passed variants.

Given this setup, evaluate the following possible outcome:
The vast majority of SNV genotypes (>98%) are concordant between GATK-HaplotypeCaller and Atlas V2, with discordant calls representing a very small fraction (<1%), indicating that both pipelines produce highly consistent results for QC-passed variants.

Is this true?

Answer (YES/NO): NO